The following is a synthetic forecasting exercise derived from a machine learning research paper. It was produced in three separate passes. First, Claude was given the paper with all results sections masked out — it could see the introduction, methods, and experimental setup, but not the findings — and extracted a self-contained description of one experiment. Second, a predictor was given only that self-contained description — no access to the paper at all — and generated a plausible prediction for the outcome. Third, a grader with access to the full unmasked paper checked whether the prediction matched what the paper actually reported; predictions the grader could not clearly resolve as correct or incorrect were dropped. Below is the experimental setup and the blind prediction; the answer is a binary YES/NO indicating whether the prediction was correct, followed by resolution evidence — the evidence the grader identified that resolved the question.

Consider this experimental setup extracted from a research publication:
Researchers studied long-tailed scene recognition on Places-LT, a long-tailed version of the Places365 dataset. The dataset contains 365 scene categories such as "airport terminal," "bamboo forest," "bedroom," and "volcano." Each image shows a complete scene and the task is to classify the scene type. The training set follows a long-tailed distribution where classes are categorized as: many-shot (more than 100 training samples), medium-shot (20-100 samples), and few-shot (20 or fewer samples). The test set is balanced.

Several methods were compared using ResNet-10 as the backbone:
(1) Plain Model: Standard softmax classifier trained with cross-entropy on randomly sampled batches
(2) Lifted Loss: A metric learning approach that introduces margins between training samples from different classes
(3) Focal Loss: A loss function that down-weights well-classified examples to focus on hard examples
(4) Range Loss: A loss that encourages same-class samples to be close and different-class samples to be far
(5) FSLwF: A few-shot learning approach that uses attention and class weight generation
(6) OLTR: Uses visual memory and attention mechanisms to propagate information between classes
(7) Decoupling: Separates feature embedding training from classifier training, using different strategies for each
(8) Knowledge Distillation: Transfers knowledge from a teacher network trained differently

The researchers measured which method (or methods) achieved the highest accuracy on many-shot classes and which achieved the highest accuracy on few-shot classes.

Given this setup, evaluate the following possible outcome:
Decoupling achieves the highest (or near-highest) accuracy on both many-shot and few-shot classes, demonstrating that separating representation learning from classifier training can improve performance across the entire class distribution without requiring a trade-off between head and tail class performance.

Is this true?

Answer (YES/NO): NO